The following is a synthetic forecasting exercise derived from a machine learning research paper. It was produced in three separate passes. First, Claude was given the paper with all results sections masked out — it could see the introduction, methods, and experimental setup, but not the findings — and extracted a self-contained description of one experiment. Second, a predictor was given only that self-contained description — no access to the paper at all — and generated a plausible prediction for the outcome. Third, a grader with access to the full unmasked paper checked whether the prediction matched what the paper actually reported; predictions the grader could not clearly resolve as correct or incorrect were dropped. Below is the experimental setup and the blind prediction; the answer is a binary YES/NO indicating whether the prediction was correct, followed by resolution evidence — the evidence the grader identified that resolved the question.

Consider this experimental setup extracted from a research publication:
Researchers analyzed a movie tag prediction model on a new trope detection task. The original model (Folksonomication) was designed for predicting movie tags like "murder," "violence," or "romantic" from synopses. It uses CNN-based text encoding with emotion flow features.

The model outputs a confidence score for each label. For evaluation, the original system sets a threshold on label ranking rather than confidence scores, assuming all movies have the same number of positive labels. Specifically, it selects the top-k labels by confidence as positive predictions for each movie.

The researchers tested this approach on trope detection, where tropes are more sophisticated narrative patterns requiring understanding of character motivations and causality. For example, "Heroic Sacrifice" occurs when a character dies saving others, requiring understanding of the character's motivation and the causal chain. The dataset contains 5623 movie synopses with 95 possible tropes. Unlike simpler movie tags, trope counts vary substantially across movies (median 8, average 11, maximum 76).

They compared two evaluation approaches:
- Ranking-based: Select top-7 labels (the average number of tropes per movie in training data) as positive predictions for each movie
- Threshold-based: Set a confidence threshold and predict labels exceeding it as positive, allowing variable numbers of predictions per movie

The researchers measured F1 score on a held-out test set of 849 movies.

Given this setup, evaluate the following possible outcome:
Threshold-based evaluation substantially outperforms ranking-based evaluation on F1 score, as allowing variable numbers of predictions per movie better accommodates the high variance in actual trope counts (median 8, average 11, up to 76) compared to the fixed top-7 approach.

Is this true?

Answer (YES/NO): NO